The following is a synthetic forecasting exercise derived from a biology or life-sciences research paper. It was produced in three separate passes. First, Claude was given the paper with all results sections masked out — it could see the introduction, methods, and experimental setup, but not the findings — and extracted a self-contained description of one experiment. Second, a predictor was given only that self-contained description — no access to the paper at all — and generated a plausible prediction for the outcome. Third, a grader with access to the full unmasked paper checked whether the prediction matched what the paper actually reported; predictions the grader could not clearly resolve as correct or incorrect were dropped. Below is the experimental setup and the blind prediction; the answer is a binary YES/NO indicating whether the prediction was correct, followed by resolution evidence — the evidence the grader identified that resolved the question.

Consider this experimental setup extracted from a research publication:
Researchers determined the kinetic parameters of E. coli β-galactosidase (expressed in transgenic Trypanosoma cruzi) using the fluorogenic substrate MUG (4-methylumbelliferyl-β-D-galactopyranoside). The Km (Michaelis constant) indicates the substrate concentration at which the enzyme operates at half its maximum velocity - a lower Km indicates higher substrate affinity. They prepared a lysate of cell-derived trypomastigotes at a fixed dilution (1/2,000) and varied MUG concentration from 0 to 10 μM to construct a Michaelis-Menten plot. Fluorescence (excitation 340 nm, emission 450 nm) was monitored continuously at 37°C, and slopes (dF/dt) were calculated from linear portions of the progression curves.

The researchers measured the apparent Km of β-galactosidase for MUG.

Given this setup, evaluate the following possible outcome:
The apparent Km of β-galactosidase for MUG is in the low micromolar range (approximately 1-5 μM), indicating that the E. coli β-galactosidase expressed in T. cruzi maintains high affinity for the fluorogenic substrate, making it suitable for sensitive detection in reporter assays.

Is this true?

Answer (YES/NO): NO